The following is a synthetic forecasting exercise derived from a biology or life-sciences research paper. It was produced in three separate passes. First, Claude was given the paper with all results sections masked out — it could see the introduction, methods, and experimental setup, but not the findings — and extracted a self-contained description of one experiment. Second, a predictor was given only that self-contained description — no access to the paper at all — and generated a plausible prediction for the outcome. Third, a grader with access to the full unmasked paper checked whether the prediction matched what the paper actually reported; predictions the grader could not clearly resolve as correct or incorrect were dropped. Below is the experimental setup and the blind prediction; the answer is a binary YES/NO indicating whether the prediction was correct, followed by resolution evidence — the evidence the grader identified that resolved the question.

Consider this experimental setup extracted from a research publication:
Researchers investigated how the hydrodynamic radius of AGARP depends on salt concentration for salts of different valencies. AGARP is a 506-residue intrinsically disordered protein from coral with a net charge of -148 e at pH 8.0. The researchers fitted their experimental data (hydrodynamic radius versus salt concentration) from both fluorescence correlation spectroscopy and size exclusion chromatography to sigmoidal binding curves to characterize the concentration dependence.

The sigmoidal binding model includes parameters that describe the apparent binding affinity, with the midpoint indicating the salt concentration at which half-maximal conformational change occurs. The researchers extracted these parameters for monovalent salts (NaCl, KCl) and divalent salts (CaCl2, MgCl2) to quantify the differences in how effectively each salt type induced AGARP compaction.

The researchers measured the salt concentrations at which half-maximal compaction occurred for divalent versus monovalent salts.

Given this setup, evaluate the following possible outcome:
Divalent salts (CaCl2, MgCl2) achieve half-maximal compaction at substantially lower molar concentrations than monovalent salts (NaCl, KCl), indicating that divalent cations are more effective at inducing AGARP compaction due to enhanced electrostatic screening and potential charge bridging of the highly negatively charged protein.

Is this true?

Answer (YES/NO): YES